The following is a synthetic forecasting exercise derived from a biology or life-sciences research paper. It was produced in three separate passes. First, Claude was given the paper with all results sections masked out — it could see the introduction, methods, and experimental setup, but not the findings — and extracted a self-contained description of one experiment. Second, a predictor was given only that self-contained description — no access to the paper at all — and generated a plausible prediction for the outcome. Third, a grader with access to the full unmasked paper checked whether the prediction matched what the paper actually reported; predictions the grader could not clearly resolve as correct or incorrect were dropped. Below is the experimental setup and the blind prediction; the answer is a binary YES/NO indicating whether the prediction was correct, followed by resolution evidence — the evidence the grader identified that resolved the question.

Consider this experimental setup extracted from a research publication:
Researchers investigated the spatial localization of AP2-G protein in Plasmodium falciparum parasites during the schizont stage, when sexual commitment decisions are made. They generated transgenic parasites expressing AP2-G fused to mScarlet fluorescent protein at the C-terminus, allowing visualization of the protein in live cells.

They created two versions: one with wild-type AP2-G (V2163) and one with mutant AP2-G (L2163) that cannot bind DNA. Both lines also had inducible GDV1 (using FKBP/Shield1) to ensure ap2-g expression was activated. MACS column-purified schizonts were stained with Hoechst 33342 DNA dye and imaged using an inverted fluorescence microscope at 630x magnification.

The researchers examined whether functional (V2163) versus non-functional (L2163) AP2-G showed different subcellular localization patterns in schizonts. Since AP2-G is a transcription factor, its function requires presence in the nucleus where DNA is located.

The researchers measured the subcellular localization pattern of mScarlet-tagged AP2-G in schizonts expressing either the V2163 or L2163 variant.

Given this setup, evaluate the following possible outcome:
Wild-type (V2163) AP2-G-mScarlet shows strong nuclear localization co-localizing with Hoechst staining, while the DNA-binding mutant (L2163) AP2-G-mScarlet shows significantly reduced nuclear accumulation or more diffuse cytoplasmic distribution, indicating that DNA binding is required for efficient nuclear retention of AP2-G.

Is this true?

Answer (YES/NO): NO